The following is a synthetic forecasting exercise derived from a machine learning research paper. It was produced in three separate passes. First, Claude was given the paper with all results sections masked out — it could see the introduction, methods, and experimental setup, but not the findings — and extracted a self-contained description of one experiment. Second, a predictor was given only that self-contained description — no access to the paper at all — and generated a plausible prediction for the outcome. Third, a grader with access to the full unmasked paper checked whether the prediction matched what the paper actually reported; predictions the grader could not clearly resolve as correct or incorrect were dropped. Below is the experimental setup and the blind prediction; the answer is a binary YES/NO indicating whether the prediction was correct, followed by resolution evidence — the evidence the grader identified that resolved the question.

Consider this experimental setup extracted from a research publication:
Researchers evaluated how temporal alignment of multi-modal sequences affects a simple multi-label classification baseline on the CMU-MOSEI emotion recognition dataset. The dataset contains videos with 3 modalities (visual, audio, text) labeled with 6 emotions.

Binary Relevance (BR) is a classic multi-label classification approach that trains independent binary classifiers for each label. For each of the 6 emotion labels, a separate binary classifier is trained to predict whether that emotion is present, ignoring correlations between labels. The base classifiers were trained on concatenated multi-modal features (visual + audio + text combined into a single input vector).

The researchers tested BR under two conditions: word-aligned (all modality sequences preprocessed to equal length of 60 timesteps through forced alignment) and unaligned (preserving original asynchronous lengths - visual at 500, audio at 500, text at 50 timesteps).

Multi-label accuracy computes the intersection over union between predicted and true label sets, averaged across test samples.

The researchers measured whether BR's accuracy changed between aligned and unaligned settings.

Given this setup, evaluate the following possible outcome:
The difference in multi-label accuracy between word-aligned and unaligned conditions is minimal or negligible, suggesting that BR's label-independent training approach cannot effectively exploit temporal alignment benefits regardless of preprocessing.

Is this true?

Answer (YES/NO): NO